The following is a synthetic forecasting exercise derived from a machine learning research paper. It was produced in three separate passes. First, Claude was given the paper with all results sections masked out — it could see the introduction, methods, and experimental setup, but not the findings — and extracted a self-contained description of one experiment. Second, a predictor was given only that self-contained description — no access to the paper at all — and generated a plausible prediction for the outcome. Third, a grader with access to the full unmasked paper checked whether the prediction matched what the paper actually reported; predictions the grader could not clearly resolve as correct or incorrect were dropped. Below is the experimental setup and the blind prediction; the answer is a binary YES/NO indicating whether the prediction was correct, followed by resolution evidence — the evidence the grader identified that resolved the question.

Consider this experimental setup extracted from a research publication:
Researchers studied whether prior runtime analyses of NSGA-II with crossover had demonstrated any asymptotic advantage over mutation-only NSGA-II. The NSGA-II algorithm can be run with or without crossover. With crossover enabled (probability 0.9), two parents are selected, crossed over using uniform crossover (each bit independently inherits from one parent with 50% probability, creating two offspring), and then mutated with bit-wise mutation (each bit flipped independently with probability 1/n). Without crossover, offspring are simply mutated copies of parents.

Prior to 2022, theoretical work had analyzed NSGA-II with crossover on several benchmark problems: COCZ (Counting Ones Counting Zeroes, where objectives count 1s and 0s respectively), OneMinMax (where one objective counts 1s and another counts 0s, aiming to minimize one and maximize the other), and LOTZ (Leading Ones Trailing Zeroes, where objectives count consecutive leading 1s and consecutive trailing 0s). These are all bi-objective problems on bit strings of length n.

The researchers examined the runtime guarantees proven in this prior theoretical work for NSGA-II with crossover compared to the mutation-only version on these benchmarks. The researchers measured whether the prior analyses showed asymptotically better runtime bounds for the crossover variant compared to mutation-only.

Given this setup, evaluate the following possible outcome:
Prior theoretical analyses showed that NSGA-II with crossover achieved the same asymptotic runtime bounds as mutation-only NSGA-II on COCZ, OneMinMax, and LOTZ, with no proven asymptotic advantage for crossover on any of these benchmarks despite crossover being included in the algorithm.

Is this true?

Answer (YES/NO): YES